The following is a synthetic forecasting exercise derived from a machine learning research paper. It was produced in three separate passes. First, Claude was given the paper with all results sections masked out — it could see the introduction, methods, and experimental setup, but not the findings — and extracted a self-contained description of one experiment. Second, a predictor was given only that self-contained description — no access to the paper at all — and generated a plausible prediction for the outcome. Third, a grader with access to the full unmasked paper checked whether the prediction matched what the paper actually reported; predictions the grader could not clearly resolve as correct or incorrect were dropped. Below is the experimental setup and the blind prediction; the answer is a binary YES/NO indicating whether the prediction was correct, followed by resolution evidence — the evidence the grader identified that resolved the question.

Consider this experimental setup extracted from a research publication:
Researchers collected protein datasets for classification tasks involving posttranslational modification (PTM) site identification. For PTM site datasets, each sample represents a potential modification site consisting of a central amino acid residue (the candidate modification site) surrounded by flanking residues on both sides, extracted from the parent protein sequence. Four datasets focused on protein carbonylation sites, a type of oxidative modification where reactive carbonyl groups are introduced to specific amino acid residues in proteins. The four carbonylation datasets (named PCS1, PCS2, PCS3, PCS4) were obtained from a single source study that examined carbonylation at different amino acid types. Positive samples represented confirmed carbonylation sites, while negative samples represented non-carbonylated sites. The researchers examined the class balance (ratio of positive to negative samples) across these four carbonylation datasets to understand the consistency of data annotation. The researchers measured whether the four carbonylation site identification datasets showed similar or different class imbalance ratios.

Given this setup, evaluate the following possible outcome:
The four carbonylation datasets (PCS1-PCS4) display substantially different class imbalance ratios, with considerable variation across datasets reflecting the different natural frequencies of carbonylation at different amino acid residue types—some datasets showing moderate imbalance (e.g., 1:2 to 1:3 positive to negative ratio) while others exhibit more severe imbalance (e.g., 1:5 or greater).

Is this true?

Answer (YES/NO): NO